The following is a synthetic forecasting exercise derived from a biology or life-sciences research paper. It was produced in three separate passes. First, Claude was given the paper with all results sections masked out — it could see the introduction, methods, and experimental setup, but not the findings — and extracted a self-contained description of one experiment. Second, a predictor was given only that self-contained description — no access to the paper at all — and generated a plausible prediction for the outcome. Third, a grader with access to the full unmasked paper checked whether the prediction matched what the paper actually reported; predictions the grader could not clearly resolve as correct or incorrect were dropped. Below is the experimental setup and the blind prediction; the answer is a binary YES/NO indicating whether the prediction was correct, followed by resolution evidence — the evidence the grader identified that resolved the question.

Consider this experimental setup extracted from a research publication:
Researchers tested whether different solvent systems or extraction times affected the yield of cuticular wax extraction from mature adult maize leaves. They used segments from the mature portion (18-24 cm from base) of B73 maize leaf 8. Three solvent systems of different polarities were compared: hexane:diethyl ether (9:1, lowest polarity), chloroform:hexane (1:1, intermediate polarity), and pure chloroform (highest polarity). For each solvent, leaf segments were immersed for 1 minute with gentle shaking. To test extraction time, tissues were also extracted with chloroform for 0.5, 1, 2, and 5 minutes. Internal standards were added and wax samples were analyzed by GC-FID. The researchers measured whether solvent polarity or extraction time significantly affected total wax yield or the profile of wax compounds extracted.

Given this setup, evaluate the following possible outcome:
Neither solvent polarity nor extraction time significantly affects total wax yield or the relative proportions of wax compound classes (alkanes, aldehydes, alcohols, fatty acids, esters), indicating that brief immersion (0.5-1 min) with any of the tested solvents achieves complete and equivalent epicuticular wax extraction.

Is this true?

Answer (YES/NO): YES